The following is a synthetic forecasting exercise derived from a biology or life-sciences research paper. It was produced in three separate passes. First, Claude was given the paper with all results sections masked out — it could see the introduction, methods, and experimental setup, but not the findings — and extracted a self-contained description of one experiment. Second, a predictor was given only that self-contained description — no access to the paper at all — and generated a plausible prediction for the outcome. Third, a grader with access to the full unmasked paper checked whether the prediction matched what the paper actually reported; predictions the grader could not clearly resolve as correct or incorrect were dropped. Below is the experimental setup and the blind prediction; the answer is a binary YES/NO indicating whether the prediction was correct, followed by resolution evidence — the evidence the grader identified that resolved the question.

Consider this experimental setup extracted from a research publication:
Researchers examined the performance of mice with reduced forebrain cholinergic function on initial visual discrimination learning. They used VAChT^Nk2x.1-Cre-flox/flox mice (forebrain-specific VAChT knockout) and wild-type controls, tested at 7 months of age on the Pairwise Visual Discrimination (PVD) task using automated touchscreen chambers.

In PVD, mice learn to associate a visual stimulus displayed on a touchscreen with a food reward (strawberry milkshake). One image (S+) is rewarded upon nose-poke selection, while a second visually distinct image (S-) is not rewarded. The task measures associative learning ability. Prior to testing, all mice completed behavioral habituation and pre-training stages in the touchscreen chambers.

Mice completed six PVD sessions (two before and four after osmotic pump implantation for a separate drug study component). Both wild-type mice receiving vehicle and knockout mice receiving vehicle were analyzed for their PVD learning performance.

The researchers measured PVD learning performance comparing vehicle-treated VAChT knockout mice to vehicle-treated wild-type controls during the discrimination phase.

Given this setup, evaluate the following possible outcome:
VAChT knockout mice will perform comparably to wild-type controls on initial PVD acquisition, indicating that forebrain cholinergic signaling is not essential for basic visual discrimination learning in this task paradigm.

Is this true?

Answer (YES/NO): YES